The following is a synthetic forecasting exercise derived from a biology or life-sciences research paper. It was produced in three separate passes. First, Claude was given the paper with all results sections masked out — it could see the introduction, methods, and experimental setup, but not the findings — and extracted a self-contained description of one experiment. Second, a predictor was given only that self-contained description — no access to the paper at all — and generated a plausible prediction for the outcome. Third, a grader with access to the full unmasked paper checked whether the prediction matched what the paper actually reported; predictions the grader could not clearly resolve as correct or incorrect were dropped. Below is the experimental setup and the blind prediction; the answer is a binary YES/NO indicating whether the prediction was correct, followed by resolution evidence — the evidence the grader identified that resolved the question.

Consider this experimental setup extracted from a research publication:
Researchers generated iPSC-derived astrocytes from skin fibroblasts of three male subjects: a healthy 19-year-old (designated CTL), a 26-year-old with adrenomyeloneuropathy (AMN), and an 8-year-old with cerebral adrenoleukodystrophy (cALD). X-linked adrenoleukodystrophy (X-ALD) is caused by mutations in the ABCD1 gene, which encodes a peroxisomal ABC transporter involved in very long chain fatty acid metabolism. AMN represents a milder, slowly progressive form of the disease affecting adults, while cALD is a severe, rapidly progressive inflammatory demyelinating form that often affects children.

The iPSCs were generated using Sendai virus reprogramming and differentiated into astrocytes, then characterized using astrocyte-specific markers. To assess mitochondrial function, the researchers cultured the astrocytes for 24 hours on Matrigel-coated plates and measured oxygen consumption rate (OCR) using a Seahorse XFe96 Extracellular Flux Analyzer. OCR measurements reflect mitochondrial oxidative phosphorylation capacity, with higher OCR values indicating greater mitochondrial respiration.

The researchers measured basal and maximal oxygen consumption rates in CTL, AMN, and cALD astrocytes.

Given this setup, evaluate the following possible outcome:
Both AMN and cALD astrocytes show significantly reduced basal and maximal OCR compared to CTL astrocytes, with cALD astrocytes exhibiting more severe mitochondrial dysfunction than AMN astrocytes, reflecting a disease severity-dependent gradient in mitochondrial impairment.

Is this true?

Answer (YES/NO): NO